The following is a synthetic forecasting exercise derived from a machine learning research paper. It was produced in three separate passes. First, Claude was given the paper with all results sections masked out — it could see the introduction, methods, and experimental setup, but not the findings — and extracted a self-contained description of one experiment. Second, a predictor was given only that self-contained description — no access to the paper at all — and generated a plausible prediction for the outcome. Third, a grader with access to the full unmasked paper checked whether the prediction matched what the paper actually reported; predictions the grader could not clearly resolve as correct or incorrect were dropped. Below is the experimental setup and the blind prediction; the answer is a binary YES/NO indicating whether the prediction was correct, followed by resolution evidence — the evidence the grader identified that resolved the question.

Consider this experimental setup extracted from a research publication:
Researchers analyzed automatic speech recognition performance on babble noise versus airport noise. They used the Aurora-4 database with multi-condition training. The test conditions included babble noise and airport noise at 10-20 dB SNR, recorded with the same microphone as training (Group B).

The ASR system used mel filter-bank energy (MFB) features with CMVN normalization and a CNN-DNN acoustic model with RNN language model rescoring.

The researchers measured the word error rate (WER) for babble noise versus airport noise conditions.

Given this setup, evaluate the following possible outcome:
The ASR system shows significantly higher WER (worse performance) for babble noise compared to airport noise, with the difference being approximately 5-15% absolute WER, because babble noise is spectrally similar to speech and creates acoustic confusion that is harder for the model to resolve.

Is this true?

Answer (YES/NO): NO